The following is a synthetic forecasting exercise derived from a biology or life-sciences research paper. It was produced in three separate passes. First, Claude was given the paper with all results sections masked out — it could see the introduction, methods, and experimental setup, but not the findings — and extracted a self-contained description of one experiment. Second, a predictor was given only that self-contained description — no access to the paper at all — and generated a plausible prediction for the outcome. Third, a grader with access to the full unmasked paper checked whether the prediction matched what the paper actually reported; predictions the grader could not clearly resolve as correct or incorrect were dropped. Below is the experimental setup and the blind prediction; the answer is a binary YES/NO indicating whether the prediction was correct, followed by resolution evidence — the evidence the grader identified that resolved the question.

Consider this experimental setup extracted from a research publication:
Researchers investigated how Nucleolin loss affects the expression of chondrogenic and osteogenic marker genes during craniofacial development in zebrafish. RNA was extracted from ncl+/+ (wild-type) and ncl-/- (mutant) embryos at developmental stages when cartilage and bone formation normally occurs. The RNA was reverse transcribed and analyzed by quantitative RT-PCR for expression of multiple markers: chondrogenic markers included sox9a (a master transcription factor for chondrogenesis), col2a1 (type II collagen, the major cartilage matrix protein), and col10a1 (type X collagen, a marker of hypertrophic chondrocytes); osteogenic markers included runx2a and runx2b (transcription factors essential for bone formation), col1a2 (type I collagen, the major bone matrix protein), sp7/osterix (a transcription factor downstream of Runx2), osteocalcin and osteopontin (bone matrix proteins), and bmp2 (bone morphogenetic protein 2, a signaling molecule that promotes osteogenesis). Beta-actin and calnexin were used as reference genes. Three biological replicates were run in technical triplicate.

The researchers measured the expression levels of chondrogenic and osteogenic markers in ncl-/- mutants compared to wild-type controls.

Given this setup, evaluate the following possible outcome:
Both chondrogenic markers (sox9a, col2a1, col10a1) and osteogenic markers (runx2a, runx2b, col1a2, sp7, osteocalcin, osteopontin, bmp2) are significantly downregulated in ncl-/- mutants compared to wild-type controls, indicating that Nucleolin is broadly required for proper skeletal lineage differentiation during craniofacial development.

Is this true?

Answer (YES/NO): NO